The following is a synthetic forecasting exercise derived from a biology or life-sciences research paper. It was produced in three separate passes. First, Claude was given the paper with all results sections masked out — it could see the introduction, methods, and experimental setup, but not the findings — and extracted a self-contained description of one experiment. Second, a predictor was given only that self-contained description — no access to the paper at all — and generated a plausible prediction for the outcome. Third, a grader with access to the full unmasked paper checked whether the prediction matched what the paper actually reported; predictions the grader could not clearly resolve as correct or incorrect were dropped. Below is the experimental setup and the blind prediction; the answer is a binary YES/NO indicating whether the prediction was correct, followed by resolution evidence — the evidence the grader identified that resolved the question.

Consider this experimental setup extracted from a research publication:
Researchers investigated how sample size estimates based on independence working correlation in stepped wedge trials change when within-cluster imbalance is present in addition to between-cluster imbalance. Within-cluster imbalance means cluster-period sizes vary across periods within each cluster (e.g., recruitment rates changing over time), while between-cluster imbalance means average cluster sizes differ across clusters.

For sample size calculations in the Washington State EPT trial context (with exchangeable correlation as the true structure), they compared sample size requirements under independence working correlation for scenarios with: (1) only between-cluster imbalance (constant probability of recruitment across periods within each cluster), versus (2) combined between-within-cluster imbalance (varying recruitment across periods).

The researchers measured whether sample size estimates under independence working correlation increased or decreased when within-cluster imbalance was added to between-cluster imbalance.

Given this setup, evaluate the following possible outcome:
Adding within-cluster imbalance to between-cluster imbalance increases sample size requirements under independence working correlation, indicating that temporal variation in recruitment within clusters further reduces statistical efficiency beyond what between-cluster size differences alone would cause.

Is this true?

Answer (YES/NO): NO